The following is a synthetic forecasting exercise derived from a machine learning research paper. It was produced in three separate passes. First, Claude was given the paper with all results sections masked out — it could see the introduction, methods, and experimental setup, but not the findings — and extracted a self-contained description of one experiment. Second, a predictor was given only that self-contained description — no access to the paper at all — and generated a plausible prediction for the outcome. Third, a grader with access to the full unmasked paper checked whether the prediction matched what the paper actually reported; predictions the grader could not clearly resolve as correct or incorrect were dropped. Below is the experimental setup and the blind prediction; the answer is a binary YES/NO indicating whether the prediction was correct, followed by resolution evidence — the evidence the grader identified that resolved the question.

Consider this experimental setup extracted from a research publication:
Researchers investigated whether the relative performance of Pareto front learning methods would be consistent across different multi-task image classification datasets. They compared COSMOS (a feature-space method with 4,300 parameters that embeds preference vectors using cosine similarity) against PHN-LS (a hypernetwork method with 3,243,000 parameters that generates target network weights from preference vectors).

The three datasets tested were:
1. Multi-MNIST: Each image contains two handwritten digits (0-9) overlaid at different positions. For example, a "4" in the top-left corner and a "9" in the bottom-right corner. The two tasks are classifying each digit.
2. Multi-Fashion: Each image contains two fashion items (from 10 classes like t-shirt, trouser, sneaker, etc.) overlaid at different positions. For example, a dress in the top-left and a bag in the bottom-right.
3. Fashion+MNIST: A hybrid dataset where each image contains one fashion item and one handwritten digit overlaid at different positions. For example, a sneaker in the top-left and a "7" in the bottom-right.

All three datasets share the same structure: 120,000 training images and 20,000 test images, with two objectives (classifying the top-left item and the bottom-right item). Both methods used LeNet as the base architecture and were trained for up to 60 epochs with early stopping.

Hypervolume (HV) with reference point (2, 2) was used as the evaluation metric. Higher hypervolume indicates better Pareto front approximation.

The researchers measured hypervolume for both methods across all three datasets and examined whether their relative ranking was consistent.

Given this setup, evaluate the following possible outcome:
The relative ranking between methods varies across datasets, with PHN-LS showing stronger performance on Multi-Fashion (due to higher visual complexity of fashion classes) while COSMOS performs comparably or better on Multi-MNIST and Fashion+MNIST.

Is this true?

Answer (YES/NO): NO